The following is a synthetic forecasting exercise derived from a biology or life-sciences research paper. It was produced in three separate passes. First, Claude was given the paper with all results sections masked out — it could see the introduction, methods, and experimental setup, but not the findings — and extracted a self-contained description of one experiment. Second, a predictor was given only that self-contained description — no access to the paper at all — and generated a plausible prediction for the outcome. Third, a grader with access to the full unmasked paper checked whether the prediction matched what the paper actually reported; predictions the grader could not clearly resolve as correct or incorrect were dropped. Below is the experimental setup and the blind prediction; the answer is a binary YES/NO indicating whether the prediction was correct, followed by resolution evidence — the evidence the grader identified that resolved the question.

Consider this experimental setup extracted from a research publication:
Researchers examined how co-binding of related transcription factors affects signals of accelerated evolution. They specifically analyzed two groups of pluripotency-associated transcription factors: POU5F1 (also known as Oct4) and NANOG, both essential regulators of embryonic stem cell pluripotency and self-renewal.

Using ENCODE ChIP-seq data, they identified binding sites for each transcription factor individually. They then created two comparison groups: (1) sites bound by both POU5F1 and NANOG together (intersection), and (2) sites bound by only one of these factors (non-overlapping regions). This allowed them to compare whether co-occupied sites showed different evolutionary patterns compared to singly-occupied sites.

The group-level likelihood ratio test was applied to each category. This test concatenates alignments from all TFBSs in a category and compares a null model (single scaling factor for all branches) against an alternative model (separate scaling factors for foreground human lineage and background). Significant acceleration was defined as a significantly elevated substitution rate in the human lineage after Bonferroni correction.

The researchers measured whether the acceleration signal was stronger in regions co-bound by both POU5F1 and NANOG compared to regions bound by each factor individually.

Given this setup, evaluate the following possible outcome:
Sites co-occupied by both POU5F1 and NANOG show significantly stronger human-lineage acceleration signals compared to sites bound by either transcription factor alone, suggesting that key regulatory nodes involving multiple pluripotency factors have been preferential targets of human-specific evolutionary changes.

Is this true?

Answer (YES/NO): NO